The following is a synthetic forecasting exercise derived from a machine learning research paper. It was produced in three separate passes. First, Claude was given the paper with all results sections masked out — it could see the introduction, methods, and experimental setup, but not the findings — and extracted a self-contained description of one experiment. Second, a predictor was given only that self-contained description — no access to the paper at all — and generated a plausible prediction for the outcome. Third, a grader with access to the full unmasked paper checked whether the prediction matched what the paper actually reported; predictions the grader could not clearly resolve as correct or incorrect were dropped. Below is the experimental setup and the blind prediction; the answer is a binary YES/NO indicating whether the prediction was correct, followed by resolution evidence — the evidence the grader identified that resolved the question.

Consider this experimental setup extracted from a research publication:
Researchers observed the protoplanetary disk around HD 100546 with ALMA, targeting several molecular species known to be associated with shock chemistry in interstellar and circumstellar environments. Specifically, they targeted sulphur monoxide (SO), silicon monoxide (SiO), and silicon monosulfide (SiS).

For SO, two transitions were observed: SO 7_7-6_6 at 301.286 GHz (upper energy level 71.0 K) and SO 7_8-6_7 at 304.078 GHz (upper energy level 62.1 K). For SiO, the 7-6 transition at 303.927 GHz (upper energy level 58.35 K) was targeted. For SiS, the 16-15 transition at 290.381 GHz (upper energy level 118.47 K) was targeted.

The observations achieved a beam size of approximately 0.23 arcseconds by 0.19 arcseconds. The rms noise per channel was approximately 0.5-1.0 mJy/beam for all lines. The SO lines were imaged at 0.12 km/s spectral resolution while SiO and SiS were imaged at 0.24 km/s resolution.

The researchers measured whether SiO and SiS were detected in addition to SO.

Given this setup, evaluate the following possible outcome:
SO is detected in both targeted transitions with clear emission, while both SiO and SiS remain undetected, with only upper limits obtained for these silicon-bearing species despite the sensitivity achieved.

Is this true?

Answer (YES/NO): YES